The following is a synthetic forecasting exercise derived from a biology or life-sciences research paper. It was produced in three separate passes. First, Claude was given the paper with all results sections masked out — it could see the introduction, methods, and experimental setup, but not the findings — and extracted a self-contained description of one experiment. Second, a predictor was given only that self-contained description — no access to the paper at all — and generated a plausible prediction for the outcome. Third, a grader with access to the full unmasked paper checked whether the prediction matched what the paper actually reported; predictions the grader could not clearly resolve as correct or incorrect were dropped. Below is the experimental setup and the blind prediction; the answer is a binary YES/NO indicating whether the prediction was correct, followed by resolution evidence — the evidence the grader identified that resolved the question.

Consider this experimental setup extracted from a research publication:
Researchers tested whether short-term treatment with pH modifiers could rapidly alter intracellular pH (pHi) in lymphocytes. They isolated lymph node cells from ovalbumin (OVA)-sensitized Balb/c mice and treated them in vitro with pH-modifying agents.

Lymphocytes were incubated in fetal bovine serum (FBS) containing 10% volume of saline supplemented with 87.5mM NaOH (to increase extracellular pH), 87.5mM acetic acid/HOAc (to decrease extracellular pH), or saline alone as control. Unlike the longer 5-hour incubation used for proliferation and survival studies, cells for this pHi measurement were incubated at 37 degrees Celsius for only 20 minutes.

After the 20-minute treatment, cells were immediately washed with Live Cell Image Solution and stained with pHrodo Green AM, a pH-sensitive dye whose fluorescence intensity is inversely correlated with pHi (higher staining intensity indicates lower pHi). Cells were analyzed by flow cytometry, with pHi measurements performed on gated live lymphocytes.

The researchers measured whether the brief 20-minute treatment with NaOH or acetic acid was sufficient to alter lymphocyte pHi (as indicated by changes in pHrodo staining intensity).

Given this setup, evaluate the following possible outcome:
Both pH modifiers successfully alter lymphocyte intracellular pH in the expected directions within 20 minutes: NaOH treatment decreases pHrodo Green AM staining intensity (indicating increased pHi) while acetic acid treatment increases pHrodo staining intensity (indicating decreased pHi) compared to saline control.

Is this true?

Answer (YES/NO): YES